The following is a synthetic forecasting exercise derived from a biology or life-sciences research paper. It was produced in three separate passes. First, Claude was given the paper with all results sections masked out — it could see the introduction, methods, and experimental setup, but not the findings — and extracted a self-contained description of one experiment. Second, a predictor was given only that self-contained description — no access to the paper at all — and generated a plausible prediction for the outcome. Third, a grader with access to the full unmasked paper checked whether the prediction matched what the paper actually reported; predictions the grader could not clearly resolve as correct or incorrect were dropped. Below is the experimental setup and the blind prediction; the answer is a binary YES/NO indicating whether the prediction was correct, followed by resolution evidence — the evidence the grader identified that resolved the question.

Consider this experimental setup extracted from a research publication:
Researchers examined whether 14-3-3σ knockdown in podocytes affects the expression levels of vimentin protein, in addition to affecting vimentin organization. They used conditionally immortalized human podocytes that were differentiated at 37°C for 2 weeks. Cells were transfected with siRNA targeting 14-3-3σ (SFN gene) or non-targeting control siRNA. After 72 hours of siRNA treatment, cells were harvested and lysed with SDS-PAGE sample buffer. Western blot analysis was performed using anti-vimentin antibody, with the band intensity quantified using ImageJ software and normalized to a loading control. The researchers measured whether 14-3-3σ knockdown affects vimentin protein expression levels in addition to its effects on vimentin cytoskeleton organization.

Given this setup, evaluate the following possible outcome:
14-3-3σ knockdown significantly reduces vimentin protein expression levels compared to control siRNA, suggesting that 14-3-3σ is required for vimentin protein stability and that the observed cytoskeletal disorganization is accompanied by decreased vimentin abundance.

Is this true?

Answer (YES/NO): YES